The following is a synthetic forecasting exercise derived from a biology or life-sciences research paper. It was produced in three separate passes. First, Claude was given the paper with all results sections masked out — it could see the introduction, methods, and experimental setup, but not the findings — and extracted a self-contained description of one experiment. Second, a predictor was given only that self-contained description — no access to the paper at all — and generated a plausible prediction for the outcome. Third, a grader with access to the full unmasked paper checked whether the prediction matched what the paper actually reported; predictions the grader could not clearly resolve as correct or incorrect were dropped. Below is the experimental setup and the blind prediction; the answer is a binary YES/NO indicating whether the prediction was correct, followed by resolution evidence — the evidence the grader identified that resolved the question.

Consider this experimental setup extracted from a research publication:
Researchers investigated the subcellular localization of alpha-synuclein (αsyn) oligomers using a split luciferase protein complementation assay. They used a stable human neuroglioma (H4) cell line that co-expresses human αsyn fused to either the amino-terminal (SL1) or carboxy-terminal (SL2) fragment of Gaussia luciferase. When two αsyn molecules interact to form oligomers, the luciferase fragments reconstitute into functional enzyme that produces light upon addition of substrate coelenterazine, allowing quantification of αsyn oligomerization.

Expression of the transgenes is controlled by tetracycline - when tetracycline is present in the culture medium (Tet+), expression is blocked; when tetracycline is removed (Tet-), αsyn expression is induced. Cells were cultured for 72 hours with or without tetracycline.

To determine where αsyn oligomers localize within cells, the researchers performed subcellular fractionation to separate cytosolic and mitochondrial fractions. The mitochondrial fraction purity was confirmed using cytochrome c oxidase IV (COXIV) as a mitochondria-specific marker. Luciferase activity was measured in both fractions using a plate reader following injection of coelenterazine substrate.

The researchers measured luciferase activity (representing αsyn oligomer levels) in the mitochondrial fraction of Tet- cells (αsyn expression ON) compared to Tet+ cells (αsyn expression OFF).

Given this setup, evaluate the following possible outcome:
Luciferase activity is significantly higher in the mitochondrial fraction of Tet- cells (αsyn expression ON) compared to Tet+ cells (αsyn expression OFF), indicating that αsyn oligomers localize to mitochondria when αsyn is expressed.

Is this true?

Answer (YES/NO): YES